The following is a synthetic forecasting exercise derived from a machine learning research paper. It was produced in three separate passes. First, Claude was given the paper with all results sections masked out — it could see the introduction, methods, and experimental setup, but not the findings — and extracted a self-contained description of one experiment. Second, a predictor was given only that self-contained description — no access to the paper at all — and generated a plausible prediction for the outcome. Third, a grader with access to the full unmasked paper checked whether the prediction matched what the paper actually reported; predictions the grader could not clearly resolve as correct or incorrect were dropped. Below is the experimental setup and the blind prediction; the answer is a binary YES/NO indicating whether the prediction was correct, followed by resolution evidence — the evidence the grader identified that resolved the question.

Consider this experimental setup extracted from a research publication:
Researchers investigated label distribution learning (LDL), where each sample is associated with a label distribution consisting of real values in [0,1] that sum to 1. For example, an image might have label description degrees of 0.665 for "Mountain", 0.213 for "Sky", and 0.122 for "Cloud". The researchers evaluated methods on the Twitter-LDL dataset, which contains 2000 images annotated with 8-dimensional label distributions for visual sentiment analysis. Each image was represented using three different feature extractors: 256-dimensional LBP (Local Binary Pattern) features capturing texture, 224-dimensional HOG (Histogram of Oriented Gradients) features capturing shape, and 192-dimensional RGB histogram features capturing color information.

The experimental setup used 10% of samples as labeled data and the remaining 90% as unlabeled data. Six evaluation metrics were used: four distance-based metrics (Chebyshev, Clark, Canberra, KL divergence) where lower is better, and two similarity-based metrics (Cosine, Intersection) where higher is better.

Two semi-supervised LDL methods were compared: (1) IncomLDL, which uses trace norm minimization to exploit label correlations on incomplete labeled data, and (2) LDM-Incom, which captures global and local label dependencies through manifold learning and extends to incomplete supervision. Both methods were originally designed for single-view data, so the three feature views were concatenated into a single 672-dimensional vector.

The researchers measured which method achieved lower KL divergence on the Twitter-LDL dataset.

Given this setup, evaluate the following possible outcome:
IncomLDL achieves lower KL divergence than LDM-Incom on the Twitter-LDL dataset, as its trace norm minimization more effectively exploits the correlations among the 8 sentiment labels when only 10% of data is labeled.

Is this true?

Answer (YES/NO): NO